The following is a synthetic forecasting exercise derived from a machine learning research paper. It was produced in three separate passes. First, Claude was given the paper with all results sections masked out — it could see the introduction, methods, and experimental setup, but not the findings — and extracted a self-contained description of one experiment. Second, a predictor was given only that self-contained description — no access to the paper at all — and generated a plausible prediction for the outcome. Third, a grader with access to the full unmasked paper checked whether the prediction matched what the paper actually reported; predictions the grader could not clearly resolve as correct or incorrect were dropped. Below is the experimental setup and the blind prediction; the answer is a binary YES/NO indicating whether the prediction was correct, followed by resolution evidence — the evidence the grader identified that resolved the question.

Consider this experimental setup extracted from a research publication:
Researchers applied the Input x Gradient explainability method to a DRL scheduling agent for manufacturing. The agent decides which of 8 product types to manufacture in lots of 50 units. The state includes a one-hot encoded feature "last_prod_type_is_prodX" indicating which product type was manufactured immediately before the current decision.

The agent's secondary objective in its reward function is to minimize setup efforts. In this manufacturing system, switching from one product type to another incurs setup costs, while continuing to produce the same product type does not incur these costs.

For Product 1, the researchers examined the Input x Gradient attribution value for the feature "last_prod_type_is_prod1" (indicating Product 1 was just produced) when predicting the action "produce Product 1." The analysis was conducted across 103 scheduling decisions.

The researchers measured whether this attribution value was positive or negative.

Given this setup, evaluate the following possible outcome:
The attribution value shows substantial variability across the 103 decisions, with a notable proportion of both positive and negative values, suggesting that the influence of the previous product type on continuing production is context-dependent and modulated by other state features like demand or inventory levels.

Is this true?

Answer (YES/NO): NO